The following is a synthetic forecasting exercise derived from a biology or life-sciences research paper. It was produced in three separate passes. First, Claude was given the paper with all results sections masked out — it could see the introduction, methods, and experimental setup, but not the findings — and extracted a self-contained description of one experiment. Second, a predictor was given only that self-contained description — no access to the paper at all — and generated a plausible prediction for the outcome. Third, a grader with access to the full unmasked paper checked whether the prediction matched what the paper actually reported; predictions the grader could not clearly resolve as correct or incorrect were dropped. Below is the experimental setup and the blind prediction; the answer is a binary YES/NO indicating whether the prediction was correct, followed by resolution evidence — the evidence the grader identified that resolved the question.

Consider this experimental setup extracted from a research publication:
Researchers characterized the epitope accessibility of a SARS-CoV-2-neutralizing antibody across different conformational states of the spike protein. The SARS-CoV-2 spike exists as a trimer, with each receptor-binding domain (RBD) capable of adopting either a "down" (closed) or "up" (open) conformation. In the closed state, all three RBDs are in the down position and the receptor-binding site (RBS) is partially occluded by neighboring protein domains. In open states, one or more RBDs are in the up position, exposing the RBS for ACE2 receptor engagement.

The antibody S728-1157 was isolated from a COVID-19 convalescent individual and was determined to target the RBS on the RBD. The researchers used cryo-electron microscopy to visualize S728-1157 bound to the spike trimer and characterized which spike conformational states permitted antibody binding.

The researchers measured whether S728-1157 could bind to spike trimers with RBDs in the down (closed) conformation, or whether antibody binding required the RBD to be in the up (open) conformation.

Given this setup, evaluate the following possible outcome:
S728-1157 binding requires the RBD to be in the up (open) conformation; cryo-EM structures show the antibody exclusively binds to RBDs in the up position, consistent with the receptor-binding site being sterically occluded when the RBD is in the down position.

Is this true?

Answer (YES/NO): YES